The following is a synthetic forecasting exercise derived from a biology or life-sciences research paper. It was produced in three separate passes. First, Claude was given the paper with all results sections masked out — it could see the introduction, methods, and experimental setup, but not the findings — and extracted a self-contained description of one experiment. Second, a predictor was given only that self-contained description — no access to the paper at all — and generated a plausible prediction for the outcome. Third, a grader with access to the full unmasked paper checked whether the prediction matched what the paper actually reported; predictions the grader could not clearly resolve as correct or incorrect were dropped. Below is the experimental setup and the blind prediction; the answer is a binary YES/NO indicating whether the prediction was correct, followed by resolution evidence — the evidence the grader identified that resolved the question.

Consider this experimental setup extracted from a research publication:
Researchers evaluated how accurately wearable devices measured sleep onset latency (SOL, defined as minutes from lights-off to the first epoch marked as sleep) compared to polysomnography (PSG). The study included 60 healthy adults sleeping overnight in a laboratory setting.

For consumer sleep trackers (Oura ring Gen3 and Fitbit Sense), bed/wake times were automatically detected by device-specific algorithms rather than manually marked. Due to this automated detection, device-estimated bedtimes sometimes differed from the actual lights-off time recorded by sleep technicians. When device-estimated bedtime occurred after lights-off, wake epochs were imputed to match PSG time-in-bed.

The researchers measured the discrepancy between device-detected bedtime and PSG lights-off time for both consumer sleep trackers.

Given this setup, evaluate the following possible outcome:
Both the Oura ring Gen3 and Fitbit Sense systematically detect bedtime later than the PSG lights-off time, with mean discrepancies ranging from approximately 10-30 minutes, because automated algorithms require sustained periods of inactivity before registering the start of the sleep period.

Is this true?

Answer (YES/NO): NO